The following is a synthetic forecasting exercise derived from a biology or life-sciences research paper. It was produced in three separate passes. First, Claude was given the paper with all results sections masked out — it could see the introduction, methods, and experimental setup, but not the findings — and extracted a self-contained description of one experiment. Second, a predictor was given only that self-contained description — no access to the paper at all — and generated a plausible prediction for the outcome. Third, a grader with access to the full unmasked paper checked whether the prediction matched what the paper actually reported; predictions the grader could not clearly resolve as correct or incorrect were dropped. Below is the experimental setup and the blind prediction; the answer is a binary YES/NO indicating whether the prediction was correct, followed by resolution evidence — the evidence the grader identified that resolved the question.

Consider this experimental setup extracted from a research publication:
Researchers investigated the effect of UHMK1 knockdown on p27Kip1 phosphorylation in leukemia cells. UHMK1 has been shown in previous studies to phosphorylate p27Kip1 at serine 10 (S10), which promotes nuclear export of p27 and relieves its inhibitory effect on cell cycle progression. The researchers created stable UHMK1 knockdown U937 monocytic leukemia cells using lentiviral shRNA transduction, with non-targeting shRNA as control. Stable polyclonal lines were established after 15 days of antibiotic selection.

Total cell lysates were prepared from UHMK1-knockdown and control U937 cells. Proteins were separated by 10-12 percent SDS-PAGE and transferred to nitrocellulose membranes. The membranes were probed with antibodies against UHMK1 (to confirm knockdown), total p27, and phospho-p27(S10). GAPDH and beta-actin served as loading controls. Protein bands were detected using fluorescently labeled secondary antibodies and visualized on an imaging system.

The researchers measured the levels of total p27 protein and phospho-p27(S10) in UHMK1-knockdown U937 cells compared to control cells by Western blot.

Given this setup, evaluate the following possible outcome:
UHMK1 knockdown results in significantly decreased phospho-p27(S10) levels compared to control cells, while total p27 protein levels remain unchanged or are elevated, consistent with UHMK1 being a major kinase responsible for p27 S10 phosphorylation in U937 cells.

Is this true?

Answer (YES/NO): NO